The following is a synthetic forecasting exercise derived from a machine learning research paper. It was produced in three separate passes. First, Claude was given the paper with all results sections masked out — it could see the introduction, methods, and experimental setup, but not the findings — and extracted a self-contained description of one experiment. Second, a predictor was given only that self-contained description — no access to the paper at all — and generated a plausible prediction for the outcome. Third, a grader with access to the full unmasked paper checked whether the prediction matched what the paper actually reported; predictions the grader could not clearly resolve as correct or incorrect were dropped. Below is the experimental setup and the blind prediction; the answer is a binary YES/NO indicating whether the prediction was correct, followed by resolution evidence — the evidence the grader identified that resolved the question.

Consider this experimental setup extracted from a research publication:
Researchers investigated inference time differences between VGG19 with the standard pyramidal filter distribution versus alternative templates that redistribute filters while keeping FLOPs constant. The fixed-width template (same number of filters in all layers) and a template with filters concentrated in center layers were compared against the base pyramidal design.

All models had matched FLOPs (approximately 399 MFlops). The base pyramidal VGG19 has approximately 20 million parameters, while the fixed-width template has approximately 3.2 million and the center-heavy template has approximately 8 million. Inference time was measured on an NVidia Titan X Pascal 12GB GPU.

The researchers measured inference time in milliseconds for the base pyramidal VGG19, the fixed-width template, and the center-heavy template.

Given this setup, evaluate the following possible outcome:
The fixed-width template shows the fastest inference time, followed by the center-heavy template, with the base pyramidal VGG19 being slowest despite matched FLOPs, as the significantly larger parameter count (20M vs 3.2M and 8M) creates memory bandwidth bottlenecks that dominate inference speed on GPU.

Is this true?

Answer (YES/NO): YES